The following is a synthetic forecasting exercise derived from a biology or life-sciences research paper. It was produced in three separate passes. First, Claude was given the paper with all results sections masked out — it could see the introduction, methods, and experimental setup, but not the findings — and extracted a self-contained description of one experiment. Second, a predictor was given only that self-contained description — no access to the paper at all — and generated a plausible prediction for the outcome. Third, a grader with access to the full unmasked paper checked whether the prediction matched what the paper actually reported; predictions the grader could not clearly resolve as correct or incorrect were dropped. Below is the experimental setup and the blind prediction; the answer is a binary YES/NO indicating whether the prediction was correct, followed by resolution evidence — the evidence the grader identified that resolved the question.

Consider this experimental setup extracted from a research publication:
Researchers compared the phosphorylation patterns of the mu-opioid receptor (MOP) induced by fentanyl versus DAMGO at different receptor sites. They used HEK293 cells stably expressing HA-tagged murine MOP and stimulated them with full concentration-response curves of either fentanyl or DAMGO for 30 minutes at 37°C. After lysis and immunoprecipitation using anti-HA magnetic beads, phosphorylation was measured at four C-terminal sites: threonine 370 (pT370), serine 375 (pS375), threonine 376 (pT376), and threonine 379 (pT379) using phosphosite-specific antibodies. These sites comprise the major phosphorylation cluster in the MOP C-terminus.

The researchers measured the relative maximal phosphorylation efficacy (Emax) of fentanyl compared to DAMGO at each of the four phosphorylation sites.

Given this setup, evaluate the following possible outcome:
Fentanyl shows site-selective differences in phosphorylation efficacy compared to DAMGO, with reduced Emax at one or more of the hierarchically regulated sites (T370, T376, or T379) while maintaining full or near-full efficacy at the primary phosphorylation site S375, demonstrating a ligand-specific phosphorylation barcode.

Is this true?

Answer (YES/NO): NO